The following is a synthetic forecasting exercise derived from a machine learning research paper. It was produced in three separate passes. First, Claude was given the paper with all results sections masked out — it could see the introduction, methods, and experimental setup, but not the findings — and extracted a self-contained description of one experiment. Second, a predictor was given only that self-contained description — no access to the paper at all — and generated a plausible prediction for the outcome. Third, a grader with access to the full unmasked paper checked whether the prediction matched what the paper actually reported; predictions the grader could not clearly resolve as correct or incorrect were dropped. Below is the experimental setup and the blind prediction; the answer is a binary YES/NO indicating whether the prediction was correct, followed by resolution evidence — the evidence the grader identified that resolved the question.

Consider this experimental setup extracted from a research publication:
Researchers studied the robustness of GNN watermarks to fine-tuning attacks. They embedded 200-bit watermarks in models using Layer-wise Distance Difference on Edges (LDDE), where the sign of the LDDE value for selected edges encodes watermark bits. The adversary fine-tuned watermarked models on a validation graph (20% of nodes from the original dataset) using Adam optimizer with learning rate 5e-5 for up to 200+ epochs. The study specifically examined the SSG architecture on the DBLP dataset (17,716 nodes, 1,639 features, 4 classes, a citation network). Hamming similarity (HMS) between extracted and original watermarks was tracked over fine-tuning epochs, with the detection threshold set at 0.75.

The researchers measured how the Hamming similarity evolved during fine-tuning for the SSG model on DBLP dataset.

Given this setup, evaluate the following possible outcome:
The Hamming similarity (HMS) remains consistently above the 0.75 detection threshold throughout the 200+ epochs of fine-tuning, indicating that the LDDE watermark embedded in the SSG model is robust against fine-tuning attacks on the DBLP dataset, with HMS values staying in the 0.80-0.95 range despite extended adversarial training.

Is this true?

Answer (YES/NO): NO